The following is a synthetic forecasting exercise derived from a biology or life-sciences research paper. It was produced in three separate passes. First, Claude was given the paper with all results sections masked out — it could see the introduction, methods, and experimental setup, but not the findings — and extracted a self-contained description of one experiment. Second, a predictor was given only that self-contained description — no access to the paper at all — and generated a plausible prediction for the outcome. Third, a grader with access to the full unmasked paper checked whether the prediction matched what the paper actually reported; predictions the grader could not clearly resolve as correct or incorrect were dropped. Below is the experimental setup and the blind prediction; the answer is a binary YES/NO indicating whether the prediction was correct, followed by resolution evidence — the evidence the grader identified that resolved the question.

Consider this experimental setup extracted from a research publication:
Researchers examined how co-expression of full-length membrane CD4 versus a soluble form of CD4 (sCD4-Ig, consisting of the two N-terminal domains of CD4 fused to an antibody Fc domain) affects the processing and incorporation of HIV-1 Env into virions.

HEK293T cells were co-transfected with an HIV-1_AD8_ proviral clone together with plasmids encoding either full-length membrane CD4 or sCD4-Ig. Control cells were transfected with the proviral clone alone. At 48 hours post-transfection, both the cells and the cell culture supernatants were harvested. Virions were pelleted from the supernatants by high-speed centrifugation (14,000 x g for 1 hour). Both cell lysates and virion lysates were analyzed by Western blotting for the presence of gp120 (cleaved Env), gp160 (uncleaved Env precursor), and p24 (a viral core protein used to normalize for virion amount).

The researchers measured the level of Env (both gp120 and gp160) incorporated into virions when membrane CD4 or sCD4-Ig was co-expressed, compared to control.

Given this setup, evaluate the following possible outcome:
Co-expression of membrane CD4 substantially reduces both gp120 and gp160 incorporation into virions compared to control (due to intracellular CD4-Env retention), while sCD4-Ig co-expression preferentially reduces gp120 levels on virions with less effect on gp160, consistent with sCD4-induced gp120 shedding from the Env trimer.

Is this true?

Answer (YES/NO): NO